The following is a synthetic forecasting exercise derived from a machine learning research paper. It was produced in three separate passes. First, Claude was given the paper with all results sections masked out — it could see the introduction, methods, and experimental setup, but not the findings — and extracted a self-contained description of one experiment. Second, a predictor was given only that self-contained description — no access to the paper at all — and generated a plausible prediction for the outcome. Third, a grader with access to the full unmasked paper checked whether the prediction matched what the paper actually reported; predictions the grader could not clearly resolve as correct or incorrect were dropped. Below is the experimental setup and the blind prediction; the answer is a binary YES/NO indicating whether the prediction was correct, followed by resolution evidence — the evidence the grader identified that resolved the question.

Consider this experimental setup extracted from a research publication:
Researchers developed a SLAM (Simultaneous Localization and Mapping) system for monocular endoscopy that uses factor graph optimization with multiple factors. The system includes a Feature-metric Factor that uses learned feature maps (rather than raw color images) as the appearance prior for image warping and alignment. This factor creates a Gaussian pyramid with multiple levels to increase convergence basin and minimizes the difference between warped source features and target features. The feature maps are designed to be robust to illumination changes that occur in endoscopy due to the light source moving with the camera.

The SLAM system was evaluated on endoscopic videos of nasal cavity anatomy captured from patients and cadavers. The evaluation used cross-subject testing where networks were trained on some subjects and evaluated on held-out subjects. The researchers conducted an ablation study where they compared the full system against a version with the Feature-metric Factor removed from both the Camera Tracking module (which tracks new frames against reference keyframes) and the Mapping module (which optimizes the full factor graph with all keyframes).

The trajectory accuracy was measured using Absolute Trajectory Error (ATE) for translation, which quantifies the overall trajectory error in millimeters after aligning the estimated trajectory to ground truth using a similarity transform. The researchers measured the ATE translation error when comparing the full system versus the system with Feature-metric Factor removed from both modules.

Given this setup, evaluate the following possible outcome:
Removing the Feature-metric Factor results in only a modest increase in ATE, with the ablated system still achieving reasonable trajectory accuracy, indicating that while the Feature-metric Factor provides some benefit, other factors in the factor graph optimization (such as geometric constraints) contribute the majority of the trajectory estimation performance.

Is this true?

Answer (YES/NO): NO